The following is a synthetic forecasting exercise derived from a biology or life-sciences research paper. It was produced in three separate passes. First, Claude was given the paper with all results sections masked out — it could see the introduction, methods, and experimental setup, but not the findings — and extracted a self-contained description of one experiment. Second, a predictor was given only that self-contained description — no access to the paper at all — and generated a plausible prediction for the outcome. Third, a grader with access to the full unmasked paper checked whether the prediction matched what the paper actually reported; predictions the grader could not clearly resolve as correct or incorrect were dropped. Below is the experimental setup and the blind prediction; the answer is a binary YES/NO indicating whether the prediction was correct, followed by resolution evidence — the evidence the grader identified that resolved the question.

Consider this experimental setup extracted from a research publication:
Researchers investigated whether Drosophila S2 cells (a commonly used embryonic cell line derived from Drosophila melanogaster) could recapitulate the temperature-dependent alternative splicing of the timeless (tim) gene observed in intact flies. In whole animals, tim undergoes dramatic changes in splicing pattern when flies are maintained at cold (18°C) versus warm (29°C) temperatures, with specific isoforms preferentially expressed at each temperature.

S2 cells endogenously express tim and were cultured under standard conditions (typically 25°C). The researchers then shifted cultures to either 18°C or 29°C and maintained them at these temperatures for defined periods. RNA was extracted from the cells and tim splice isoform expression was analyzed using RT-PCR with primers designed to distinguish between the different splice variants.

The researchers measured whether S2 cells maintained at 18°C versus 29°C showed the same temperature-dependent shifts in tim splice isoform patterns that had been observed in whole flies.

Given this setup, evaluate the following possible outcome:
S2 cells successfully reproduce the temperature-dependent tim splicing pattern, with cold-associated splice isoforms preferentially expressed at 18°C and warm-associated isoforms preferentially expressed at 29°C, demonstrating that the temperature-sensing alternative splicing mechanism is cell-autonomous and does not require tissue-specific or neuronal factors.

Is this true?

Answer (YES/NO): YES